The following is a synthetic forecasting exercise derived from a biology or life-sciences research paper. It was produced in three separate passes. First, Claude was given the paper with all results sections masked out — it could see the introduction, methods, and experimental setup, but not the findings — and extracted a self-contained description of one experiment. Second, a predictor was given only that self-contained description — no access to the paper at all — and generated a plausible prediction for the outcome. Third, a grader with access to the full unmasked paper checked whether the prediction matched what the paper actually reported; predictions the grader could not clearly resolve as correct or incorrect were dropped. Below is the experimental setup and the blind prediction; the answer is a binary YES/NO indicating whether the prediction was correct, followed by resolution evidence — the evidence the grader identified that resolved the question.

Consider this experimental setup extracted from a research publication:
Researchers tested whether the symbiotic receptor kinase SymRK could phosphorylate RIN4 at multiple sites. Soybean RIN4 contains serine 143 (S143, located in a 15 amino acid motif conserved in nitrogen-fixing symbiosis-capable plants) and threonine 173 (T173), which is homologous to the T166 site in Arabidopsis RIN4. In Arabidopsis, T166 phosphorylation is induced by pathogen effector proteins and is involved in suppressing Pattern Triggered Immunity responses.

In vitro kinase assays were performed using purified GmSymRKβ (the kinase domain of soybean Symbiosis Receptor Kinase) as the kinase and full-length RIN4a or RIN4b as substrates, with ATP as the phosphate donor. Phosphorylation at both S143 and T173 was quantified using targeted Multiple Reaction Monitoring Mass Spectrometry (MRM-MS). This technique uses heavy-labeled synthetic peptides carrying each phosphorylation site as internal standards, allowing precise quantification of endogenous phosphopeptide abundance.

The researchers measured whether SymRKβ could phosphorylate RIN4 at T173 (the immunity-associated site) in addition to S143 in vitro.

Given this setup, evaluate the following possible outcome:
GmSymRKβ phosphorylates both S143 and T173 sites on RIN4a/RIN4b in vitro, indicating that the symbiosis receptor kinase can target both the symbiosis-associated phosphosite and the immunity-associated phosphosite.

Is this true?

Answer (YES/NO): NO